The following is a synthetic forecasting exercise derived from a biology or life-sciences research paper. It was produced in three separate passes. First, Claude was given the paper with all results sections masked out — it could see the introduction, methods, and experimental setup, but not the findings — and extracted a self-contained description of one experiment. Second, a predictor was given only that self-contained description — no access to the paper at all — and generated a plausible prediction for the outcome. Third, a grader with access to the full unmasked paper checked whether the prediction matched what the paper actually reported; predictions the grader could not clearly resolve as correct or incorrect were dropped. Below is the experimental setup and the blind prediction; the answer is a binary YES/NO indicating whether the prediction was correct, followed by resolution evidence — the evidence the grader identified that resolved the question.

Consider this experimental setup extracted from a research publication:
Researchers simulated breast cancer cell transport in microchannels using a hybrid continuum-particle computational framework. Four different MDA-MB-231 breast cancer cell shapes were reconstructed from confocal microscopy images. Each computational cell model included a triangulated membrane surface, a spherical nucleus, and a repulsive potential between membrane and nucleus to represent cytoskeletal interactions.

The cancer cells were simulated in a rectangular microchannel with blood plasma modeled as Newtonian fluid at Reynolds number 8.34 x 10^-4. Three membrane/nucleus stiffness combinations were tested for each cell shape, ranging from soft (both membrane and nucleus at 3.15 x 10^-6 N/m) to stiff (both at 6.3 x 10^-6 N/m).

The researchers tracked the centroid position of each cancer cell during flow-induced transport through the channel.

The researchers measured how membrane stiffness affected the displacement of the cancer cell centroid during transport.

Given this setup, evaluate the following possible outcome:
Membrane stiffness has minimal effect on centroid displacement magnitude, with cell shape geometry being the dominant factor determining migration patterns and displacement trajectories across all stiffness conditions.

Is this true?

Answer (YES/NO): NO